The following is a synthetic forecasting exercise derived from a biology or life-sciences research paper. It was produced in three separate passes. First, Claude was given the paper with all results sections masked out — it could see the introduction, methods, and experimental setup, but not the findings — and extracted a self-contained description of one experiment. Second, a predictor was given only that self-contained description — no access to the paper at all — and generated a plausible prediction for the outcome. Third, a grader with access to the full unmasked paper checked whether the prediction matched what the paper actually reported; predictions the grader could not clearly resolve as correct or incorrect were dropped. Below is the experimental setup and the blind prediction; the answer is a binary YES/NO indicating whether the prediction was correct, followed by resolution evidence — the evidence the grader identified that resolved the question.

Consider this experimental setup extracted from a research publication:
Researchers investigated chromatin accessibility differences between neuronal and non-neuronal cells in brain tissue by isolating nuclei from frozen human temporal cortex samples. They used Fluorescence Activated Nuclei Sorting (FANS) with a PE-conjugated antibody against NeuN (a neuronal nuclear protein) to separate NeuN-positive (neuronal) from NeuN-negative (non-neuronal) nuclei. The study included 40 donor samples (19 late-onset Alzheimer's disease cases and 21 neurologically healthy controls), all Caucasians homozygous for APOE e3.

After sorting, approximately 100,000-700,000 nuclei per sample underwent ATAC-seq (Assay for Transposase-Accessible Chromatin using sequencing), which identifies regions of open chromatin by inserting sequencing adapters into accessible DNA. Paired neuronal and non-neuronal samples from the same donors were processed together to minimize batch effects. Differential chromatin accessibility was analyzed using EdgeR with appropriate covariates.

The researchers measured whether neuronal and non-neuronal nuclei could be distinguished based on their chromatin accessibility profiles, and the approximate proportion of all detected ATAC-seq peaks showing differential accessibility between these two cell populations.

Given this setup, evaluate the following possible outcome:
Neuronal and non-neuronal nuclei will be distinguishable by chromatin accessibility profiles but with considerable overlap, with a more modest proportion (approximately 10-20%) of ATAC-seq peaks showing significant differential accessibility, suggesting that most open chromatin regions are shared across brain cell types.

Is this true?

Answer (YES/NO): NO